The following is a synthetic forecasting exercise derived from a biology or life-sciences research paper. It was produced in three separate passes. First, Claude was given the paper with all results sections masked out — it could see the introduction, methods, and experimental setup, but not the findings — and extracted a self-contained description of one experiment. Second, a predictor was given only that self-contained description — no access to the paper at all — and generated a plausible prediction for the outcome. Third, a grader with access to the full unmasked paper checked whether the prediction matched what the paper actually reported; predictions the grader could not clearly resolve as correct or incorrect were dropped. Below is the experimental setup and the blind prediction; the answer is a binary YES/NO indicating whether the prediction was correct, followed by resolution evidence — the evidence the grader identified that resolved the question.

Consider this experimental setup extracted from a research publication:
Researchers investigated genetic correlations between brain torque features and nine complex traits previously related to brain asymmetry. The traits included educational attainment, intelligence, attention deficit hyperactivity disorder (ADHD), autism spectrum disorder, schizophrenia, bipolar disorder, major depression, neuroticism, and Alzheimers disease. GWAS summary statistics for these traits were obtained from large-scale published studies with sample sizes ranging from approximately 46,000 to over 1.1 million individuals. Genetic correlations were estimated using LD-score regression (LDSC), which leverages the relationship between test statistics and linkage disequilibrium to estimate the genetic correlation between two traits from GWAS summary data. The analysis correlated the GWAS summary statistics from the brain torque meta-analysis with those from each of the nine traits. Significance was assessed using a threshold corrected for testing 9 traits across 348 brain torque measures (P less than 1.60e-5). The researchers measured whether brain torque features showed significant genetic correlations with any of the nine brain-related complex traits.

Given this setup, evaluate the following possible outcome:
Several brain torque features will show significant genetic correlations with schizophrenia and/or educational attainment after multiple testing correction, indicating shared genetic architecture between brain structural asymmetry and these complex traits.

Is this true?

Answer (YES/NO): NO